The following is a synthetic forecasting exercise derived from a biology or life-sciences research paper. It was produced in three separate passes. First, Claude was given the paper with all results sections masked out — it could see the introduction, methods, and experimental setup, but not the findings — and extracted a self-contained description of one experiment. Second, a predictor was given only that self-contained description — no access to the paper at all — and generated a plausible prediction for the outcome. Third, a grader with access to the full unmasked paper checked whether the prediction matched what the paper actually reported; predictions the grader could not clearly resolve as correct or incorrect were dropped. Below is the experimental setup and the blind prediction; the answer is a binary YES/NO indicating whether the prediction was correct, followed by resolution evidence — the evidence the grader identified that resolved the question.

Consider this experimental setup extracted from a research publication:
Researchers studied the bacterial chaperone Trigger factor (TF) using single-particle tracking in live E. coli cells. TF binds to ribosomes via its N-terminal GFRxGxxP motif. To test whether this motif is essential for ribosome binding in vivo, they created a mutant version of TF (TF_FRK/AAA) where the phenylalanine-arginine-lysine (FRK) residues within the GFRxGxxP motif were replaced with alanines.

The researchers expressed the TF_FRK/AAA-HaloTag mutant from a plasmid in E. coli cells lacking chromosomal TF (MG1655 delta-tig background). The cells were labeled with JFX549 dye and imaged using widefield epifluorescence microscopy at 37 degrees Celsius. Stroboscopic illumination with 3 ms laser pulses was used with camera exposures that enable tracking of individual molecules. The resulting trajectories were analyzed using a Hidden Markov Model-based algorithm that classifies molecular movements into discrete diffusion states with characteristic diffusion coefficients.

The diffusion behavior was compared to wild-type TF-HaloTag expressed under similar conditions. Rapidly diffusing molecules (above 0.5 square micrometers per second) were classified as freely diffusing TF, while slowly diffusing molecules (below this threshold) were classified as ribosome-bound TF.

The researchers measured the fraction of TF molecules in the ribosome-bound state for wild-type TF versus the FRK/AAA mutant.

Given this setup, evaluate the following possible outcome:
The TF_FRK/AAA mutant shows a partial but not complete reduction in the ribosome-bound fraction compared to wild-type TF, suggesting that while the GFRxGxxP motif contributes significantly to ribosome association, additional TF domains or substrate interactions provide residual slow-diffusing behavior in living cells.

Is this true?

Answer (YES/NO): NO